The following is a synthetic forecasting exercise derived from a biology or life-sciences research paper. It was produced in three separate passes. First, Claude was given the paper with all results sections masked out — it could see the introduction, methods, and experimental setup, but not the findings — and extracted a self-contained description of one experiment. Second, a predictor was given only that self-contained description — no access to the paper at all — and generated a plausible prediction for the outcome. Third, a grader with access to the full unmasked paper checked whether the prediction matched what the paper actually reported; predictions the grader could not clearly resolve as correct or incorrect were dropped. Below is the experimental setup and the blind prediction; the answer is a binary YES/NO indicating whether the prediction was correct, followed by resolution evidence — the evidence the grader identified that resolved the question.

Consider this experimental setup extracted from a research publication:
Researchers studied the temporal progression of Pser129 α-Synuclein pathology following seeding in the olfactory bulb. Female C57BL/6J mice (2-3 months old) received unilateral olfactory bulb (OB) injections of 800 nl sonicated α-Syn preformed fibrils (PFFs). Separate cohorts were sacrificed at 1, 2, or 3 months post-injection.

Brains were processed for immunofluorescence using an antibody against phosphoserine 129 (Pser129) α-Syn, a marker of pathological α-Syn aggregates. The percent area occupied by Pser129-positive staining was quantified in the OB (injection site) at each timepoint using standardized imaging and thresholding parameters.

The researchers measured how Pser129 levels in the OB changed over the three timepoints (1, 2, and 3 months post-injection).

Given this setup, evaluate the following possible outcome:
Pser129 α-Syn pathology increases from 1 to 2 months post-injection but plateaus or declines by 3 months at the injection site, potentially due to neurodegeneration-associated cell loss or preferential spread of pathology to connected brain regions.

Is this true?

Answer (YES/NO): NO